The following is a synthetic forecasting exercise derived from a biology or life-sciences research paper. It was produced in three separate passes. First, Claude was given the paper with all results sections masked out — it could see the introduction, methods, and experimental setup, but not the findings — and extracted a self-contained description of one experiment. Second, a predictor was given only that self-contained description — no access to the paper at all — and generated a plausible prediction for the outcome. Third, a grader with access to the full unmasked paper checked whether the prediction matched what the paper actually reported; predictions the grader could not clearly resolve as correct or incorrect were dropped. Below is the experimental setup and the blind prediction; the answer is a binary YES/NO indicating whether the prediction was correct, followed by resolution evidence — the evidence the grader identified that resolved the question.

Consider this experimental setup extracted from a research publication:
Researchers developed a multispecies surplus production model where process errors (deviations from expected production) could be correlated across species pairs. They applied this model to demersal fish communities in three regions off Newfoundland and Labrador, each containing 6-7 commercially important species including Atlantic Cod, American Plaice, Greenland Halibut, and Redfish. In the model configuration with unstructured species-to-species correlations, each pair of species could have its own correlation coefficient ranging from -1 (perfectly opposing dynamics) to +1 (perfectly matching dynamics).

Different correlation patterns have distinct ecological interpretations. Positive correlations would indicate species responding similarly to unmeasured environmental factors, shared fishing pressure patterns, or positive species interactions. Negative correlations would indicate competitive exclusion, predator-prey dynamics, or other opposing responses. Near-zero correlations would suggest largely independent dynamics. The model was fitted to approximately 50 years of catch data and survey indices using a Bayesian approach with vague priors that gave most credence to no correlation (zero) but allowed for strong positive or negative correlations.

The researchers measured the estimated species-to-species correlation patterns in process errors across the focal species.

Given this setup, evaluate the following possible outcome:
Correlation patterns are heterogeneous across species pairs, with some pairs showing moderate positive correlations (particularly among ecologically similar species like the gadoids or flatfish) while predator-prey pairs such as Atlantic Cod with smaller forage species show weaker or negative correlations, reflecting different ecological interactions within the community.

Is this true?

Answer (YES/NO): NO